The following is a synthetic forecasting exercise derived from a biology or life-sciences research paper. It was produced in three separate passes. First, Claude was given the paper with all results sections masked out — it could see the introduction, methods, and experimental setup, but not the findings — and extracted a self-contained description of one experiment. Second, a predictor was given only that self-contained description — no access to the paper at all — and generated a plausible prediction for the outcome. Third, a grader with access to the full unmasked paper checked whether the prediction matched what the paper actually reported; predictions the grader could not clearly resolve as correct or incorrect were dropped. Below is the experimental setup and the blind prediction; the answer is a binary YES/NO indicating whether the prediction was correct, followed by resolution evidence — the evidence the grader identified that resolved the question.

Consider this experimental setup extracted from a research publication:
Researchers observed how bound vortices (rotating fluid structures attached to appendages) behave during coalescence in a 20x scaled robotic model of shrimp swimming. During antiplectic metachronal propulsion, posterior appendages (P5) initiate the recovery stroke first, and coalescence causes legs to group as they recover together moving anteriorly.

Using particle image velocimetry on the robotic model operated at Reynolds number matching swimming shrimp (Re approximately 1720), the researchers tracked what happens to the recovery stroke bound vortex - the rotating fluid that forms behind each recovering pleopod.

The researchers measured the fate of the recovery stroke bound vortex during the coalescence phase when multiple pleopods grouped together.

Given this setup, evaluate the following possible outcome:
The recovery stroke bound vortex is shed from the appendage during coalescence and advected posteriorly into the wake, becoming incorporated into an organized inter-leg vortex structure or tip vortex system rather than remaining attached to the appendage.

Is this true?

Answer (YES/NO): NO